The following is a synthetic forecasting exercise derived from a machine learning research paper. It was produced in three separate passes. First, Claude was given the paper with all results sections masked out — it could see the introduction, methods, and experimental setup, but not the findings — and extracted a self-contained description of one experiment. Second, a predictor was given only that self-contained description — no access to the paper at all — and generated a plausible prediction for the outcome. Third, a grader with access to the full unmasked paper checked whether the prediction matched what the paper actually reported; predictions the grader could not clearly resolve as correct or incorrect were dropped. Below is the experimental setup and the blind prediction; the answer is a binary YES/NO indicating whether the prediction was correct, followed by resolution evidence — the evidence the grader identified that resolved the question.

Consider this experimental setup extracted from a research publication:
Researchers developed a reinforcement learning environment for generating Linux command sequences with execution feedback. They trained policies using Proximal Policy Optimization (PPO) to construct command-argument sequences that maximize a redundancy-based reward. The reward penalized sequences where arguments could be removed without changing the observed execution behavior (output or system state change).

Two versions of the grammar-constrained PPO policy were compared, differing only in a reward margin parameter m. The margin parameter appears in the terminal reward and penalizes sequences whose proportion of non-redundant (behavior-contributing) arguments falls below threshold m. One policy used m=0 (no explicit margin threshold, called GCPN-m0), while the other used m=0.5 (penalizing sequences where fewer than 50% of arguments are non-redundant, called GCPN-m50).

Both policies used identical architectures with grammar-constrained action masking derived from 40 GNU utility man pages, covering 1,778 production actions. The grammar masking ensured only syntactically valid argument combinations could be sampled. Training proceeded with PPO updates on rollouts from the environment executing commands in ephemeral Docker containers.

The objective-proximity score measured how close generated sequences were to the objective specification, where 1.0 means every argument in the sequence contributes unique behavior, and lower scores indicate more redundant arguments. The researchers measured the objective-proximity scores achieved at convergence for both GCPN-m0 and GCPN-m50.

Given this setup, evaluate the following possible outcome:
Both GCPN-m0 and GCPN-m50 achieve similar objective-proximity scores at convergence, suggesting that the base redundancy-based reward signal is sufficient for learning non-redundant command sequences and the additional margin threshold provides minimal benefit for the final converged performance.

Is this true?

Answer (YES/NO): NO